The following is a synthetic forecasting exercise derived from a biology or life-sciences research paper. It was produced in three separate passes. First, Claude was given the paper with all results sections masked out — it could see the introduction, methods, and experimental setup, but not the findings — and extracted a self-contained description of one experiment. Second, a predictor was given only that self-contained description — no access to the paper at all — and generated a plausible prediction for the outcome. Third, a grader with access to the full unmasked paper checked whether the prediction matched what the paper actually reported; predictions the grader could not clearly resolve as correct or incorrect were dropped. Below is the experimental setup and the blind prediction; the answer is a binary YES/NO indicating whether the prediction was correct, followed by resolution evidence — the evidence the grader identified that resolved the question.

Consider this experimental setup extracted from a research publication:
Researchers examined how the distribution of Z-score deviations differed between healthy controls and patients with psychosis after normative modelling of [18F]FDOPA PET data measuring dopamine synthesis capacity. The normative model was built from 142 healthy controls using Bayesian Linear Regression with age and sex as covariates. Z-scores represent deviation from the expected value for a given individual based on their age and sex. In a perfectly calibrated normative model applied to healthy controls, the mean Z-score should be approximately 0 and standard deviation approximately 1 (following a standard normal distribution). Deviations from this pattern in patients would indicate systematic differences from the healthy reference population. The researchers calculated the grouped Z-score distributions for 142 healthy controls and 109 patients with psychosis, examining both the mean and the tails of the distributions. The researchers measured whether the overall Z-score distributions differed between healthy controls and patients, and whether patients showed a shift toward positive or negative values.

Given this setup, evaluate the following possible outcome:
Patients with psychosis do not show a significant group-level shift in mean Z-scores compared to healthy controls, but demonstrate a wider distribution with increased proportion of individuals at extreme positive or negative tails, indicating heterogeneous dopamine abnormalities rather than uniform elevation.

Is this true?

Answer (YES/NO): YES